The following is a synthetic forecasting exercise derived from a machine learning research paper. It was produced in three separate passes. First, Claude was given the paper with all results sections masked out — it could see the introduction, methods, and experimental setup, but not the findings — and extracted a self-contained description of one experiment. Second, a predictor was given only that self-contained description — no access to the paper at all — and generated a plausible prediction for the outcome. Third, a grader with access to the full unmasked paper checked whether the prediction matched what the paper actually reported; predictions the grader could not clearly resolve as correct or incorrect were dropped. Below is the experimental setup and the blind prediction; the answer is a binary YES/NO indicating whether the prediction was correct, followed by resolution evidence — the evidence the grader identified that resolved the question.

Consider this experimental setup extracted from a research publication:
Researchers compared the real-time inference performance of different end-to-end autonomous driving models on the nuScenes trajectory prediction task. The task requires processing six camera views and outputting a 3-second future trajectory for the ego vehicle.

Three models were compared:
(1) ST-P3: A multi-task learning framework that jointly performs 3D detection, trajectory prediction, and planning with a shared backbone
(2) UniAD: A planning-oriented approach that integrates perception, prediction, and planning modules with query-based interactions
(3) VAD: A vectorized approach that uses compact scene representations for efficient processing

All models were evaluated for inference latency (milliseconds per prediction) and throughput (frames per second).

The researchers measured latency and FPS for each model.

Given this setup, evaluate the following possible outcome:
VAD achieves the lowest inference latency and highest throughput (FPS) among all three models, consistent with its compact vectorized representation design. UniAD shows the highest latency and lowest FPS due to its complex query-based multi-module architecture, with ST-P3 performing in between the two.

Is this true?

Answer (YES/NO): NO